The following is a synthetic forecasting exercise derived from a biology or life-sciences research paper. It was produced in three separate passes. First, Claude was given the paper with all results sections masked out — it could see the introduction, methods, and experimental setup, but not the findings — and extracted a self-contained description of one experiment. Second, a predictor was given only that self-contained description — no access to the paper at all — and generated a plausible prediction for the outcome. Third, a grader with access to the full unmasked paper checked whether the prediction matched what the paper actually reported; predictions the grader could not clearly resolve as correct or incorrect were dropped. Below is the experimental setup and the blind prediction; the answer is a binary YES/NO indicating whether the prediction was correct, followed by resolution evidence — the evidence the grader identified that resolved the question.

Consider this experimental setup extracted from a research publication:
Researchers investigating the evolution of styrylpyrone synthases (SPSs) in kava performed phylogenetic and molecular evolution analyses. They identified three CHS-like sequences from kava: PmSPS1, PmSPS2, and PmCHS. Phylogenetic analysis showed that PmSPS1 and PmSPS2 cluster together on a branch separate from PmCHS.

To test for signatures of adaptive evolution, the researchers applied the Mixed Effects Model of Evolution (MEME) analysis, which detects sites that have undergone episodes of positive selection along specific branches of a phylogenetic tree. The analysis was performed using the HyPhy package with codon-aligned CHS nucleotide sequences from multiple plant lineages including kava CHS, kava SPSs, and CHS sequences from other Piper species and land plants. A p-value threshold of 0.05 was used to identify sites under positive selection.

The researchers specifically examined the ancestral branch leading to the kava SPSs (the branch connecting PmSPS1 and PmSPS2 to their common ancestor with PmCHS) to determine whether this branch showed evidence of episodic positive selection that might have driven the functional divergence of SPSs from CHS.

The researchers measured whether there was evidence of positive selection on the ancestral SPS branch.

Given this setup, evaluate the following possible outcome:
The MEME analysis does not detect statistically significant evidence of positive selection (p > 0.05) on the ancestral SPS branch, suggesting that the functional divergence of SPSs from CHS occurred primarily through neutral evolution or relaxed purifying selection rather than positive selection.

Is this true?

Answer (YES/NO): NO